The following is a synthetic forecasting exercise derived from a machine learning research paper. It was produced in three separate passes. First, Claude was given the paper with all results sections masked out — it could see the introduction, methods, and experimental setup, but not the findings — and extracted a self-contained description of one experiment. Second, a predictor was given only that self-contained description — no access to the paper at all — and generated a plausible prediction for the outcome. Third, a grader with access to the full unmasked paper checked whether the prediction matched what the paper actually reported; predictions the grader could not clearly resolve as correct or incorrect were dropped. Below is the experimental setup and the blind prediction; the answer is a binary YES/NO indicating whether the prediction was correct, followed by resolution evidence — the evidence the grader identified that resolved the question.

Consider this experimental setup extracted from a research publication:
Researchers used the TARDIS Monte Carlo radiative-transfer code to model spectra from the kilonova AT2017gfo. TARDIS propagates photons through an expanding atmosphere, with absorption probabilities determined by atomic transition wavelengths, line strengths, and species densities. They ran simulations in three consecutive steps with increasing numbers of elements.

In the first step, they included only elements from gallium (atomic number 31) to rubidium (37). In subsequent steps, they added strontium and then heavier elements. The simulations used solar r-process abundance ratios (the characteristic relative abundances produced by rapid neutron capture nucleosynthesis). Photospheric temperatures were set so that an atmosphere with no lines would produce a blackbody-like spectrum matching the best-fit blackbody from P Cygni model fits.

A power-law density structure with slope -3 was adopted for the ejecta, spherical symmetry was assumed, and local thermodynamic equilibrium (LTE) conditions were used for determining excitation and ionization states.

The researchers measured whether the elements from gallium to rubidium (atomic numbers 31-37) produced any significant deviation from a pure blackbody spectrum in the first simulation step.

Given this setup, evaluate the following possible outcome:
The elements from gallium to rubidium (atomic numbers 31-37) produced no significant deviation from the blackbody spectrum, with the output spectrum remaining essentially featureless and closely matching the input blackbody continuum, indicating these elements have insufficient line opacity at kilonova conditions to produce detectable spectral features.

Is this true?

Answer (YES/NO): YES